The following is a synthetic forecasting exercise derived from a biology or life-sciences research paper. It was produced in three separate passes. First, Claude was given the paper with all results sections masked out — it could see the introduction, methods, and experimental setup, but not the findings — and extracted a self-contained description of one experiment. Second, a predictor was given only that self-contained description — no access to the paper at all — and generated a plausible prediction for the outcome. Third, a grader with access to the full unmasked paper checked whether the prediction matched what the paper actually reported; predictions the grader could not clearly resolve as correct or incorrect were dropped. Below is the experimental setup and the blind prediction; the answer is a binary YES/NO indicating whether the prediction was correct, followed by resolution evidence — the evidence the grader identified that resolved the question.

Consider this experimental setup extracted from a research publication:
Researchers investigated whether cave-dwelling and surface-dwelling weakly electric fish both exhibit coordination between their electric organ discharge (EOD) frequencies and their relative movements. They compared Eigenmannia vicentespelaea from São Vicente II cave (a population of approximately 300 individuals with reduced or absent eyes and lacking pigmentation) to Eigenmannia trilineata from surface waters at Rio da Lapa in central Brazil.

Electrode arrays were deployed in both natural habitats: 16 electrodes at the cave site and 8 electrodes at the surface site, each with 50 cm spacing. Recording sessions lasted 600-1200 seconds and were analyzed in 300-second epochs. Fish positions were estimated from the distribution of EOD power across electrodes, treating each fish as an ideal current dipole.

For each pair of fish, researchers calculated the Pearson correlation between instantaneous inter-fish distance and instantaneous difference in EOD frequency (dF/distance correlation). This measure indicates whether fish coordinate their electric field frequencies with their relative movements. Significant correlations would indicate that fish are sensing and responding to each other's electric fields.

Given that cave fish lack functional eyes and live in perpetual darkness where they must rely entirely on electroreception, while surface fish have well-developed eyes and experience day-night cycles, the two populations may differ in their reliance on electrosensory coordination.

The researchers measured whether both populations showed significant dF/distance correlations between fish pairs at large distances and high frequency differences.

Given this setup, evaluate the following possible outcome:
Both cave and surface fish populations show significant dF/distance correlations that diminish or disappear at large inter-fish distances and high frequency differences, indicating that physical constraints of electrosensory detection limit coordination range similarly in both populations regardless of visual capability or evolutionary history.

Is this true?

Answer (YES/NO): NO